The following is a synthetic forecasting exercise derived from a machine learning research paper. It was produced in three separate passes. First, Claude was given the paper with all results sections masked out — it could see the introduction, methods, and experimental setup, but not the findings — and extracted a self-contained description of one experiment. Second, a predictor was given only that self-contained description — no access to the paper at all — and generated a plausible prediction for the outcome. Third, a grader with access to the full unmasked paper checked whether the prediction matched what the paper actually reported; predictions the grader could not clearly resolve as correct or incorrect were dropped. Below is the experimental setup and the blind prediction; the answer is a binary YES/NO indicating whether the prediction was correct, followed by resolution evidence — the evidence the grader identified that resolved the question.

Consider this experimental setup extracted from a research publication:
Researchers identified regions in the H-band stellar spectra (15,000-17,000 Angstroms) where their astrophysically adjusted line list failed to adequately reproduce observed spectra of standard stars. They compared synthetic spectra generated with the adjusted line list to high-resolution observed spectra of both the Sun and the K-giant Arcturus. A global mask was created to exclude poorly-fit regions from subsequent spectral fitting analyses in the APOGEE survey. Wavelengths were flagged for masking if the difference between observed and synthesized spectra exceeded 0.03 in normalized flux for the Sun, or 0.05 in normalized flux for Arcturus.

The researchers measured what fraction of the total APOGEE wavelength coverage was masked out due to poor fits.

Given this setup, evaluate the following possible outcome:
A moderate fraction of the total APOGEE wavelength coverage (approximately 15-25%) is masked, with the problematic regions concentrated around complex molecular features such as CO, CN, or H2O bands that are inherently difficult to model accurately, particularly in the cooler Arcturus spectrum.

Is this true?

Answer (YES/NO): NO